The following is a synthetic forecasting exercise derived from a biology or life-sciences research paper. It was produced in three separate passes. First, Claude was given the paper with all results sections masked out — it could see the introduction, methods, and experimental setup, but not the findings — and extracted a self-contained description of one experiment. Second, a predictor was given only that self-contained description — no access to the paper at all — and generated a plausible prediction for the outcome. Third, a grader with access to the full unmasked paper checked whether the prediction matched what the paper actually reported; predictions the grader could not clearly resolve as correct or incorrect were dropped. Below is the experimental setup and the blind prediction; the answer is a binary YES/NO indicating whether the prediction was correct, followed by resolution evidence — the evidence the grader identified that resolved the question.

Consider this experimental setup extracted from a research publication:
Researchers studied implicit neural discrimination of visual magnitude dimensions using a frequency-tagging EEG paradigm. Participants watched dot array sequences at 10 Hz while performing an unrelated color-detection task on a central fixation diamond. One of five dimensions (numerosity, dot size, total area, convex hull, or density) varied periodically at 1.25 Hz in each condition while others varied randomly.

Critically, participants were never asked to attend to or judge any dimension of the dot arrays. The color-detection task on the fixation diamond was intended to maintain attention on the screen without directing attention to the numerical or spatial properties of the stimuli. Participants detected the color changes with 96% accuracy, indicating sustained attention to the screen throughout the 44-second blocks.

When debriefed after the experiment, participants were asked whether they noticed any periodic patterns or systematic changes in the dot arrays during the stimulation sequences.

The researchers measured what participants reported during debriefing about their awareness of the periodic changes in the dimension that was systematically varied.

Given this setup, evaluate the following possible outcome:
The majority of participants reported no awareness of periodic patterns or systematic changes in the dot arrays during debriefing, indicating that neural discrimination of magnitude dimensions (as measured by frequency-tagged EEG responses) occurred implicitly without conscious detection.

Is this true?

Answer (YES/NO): YES